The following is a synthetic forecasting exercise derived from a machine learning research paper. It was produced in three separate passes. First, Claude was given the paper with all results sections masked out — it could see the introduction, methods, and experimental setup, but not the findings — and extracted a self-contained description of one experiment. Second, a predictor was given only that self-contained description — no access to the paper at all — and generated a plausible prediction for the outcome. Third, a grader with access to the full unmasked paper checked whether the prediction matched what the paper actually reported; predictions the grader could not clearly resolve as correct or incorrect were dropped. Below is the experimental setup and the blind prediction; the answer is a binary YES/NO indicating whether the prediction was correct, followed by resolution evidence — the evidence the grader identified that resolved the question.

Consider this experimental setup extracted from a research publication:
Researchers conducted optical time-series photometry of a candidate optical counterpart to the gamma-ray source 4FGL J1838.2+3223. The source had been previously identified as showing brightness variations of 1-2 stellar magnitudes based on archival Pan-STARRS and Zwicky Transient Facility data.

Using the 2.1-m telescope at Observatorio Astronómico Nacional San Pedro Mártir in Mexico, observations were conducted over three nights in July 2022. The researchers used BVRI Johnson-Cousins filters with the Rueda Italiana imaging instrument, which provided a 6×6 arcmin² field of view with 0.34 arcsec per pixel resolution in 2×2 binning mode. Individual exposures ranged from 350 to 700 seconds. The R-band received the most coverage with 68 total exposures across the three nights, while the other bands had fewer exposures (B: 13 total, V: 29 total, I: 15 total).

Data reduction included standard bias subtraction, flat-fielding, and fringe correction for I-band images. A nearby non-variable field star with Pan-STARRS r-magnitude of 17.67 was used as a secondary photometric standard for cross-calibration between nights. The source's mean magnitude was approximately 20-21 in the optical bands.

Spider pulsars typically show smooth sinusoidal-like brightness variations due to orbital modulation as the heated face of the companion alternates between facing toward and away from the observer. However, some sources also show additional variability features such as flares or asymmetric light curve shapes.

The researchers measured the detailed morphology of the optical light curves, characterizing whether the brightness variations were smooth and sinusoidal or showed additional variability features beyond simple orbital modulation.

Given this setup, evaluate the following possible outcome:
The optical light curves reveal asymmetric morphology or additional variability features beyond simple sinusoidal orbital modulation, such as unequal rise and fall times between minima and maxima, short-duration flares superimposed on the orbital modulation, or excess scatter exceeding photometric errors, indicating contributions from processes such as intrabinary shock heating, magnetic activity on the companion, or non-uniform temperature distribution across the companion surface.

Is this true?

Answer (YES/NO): YES